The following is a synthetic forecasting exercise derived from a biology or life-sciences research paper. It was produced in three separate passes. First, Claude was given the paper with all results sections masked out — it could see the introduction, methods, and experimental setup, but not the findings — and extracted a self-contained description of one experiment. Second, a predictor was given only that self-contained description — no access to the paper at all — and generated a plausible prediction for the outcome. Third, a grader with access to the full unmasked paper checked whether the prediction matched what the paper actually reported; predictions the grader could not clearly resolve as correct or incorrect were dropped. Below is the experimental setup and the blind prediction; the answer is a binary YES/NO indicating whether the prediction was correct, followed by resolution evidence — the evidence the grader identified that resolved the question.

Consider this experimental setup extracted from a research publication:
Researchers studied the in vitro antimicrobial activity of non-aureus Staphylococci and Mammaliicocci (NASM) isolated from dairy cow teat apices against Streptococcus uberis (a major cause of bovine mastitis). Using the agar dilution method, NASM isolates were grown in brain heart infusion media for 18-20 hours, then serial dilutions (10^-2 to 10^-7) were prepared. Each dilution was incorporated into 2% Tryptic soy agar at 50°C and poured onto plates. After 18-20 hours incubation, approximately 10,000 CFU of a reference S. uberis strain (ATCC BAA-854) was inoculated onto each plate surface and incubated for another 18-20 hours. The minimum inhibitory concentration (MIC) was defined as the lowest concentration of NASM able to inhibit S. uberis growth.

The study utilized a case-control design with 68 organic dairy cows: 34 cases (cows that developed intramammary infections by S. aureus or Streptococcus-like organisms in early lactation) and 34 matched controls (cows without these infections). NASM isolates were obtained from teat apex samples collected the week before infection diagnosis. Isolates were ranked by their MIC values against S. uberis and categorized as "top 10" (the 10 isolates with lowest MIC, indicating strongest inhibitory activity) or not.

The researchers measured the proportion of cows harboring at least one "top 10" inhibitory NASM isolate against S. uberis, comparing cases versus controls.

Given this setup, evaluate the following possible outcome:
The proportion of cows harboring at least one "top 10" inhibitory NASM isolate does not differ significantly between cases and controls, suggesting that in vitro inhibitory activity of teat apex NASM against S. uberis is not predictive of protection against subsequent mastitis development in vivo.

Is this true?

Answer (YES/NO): YES